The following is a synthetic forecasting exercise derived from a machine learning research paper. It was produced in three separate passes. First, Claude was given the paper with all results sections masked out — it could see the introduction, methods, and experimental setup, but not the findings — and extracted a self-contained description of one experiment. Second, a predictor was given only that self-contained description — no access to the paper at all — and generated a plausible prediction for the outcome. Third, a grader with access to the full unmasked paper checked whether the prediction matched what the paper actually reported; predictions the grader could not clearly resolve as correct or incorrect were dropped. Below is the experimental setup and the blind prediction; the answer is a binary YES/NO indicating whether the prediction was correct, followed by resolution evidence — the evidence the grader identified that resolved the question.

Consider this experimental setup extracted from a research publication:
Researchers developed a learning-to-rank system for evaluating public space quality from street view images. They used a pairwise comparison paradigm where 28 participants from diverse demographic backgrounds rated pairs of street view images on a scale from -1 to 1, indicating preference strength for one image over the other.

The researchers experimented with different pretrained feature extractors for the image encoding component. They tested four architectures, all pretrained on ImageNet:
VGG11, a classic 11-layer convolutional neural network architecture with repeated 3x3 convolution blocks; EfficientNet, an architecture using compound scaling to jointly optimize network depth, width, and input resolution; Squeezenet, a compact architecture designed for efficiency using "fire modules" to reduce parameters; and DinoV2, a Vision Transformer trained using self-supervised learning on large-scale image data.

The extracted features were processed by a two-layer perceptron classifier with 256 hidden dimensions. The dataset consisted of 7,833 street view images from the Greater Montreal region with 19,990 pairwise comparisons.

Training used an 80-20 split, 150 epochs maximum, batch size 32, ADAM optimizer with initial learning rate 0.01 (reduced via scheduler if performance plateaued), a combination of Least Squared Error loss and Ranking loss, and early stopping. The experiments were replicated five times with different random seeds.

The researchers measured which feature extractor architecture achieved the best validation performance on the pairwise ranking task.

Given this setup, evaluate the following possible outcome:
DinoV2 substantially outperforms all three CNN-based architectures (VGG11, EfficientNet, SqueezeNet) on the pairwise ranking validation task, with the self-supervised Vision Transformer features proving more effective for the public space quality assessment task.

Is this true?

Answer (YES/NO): NO